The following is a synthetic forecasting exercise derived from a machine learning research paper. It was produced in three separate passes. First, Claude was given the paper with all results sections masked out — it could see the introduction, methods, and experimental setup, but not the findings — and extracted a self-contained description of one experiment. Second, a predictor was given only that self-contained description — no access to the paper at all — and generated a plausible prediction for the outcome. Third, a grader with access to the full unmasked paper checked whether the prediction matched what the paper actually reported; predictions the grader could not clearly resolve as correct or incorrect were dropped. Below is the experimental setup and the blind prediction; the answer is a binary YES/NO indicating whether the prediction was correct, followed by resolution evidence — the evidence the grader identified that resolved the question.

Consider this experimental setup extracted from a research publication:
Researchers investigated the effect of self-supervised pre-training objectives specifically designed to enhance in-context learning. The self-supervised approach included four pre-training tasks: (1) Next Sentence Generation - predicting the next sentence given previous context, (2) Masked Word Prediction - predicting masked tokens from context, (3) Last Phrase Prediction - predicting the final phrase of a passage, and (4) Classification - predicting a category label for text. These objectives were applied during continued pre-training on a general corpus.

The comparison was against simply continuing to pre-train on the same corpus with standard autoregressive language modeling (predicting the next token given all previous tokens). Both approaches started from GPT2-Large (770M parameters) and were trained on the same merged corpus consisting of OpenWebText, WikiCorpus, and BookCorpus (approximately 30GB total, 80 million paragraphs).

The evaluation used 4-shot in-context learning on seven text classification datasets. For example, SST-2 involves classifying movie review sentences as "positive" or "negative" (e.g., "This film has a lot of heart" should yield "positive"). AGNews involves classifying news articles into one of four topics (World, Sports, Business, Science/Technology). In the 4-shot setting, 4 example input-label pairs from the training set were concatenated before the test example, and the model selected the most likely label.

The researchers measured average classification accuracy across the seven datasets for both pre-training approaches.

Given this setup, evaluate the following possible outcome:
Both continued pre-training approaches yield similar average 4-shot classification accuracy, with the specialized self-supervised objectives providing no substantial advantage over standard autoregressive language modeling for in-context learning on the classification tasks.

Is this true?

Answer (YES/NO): NO